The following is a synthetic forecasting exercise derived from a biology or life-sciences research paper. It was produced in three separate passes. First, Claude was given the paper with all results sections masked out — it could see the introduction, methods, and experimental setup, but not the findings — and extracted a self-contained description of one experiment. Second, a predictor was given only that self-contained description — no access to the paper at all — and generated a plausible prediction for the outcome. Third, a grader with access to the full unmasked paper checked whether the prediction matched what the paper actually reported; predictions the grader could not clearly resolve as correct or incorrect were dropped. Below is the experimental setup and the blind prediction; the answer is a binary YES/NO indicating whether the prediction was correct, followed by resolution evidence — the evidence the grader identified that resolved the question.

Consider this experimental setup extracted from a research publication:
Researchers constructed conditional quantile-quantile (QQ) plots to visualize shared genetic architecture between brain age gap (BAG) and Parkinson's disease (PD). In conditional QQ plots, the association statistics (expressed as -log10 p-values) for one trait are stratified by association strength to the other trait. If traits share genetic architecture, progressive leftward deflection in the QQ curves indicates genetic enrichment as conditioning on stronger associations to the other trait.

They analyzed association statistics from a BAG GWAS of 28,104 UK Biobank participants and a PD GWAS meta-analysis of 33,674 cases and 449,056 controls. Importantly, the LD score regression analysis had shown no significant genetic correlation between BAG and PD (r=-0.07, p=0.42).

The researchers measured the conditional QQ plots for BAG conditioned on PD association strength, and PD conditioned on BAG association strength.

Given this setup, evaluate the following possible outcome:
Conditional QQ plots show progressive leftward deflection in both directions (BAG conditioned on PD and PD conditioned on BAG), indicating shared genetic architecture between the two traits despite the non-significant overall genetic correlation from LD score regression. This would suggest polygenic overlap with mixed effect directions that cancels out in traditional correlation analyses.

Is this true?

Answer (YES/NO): YES